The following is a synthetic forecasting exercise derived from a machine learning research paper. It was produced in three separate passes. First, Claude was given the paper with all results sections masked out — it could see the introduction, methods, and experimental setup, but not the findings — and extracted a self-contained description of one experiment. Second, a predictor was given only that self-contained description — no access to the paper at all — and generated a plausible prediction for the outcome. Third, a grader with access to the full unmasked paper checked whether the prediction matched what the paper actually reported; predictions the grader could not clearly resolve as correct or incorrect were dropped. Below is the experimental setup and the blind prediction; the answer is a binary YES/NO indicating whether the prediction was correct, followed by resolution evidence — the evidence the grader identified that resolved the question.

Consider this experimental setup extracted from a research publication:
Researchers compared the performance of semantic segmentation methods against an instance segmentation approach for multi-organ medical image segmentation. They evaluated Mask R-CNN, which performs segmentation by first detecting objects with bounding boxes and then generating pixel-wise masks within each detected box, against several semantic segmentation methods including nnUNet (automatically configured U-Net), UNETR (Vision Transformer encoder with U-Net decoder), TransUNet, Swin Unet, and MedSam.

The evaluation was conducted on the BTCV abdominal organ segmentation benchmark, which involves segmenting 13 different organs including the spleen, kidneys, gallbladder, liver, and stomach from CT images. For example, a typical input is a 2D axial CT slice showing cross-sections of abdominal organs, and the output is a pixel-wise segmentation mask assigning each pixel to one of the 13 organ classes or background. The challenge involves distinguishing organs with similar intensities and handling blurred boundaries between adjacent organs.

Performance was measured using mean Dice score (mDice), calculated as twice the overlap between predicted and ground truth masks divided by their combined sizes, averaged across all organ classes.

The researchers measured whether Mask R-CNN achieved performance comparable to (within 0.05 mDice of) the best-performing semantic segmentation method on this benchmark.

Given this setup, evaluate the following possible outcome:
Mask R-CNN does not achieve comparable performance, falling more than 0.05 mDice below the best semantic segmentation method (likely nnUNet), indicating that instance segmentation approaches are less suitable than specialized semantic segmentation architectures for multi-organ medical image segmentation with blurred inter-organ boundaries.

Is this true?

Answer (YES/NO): YES